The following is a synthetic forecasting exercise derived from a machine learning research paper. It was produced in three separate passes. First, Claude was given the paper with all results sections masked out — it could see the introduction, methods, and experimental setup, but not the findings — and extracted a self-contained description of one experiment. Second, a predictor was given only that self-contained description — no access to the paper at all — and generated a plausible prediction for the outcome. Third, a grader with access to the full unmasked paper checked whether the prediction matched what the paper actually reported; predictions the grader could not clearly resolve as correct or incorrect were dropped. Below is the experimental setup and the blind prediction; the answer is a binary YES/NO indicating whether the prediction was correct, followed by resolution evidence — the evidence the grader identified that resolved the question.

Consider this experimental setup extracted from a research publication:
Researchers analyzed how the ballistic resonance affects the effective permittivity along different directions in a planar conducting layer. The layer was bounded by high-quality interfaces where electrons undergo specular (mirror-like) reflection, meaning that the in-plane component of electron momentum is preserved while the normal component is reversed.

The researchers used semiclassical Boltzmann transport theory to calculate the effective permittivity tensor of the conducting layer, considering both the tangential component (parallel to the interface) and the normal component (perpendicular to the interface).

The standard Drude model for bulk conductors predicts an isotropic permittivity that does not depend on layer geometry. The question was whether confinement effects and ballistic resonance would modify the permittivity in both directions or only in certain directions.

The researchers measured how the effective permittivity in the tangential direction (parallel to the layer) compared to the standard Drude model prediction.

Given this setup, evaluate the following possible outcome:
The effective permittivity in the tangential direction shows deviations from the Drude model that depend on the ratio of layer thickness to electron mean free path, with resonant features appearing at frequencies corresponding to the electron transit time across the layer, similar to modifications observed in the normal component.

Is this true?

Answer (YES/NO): NO